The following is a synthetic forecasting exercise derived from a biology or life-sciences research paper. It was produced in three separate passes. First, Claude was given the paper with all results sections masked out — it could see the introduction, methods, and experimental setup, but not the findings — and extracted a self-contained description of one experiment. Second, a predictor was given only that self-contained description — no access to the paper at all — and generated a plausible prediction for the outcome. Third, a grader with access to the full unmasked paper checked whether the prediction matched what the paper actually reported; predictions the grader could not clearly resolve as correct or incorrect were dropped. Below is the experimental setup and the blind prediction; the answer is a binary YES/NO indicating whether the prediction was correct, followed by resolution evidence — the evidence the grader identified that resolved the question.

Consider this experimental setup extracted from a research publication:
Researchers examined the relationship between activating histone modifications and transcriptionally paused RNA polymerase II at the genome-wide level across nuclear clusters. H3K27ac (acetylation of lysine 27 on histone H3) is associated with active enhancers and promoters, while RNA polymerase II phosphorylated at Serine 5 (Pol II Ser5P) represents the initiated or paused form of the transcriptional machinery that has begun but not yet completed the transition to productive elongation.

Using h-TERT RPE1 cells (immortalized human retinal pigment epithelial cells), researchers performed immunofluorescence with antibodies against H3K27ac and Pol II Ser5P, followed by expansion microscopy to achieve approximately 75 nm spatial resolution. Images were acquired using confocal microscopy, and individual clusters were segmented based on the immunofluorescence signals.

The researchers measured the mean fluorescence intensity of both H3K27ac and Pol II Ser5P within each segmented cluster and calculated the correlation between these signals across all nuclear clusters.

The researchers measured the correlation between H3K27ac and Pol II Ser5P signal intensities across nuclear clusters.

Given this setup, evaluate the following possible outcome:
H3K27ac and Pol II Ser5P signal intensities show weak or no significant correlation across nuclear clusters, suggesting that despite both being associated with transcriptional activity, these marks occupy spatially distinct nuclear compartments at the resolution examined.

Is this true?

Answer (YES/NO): NO